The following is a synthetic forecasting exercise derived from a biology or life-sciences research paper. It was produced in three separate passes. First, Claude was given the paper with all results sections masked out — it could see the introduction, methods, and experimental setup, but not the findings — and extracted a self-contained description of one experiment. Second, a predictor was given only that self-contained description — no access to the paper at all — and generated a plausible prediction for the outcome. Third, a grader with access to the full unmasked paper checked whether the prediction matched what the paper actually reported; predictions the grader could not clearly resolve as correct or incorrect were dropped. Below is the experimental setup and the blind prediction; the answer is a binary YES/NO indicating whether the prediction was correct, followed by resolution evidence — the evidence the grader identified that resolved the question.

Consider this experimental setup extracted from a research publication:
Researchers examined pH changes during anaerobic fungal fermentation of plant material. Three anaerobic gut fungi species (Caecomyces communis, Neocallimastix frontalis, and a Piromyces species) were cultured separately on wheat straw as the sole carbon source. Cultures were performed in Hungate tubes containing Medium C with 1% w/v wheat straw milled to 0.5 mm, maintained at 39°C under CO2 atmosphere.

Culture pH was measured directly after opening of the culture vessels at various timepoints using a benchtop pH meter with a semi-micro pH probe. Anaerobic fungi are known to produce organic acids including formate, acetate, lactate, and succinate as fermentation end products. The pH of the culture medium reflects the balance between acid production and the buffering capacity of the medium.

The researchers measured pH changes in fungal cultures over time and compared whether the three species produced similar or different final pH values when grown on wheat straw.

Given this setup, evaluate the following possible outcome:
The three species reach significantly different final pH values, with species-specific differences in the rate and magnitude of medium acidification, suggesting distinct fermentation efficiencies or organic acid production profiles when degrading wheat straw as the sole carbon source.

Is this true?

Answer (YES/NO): YES